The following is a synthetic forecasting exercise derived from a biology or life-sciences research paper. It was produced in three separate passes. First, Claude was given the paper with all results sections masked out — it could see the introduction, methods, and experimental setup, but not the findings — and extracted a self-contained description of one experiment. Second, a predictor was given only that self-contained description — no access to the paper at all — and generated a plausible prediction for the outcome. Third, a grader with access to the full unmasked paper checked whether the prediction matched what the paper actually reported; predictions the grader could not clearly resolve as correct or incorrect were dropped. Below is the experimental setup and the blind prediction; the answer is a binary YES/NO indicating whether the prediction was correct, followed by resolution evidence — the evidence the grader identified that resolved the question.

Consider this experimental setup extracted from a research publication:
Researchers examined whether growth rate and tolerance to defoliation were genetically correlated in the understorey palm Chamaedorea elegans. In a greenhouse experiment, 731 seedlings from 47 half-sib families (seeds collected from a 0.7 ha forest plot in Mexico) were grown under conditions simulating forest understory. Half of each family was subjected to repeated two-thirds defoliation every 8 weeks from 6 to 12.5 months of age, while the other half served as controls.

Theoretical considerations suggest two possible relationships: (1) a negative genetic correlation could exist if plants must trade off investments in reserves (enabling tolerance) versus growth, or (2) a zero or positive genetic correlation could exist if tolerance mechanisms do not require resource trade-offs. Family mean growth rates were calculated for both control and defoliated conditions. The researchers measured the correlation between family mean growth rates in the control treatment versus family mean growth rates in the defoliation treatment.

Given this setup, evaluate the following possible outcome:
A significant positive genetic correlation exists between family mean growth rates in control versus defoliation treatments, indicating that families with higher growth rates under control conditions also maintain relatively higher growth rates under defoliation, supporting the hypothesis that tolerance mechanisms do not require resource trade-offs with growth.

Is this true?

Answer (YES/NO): YES